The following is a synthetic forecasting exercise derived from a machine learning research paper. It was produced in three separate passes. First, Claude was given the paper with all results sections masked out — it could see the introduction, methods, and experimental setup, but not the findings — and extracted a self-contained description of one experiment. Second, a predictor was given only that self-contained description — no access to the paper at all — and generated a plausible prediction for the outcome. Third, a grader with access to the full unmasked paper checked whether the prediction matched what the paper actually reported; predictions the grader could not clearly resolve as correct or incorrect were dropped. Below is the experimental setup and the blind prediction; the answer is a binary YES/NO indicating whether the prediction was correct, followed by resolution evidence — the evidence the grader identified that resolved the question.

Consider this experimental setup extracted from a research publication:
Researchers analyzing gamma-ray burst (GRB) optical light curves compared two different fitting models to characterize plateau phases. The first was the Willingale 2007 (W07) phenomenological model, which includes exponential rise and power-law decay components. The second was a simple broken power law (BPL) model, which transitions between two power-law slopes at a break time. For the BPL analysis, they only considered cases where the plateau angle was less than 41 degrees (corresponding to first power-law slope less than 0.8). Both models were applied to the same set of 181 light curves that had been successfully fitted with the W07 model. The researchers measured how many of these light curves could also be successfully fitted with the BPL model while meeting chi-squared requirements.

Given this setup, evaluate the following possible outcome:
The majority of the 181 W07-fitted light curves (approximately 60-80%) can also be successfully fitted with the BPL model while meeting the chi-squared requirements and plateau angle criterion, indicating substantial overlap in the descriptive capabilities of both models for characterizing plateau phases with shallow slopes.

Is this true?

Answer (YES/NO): NO